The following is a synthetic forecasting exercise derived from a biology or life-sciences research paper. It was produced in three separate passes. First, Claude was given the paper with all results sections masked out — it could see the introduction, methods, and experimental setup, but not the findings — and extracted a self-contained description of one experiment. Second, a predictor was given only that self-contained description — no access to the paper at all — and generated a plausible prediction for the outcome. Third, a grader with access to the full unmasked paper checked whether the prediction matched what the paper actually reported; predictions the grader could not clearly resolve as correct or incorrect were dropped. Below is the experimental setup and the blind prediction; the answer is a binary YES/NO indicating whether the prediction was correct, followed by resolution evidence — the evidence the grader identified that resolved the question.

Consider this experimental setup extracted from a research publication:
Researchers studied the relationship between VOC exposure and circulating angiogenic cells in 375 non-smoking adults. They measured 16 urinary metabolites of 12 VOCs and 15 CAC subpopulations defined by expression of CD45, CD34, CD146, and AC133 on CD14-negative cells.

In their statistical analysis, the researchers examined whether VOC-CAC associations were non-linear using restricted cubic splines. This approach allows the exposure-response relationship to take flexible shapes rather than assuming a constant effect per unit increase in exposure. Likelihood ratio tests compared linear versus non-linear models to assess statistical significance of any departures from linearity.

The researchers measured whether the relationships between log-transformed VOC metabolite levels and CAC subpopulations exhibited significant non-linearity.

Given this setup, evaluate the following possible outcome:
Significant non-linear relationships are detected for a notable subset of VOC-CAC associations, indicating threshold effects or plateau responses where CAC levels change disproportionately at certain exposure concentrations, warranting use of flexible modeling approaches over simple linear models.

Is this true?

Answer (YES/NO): NO